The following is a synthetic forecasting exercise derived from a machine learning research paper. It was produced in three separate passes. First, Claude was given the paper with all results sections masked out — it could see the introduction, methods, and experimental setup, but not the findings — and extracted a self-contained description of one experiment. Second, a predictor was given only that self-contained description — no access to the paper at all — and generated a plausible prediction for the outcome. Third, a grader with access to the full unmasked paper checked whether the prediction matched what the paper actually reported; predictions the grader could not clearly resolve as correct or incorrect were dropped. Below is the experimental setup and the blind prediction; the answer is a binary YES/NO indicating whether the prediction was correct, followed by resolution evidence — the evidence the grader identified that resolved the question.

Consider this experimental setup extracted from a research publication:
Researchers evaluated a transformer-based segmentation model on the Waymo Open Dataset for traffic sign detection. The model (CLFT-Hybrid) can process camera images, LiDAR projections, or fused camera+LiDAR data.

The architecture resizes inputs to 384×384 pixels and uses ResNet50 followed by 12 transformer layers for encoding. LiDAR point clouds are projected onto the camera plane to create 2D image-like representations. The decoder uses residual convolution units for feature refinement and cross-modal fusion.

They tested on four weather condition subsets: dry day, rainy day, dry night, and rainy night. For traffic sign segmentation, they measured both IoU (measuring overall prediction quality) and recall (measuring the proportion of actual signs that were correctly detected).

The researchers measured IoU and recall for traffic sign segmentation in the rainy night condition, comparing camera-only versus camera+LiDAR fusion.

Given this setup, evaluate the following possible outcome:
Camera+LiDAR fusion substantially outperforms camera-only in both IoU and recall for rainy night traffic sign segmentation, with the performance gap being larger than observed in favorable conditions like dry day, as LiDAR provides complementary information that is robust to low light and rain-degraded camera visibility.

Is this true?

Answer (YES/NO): NO